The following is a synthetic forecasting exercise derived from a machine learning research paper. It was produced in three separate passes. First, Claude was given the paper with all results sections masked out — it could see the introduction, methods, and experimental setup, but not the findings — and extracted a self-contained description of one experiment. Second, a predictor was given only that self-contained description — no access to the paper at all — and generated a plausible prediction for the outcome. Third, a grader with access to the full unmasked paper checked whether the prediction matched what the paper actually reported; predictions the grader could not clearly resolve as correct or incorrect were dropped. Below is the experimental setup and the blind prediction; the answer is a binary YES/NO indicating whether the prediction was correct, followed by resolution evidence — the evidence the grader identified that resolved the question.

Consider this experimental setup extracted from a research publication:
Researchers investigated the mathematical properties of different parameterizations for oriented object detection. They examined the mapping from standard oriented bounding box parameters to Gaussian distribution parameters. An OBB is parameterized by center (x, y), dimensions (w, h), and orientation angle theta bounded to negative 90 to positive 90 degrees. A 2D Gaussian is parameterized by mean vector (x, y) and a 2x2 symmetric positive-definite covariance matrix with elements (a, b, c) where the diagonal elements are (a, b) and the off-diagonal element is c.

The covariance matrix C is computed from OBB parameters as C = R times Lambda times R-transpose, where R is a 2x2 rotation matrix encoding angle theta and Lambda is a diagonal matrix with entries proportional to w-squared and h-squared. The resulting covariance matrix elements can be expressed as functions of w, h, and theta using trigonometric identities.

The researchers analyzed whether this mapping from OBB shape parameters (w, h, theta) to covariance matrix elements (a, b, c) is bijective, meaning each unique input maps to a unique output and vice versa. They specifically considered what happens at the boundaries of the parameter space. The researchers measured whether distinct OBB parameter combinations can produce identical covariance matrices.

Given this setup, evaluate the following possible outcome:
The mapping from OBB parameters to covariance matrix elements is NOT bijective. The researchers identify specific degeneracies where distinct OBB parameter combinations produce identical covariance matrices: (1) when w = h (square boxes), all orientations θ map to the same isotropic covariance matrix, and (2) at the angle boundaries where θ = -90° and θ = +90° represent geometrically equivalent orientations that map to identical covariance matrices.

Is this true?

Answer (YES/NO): YES